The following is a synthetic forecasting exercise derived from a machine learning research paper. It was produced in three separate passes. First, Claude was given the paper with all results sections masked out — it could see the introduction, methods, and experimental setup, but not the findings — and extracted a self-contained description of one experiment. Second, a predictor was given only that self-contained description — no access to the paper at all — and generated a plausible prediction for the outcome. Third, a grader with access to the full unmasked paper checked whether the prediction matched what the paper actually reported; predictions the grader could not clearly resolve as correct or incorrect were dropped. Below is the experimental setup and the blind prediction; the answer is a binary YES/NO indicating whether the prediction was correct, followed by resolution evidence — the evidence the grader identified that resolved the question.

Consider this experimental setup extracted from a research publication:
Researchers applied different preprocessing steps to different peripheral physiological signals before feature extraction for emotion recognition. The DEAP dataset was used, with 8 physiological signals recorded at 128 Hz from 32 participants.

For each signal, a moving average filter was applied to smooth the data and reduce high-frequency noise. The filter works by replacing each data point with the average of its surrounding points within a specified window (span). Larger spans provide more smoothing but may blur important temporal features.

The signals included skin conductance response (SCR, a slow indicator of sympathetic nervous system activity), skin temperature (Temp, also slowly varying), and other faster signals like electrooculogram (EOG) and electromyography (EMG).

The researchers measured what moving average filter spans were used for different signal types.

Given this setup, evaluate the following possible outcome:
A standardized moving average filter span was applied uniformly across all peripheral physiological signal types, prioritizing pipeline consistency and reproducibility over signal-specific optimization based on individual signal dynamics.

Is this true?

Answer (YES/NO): NO